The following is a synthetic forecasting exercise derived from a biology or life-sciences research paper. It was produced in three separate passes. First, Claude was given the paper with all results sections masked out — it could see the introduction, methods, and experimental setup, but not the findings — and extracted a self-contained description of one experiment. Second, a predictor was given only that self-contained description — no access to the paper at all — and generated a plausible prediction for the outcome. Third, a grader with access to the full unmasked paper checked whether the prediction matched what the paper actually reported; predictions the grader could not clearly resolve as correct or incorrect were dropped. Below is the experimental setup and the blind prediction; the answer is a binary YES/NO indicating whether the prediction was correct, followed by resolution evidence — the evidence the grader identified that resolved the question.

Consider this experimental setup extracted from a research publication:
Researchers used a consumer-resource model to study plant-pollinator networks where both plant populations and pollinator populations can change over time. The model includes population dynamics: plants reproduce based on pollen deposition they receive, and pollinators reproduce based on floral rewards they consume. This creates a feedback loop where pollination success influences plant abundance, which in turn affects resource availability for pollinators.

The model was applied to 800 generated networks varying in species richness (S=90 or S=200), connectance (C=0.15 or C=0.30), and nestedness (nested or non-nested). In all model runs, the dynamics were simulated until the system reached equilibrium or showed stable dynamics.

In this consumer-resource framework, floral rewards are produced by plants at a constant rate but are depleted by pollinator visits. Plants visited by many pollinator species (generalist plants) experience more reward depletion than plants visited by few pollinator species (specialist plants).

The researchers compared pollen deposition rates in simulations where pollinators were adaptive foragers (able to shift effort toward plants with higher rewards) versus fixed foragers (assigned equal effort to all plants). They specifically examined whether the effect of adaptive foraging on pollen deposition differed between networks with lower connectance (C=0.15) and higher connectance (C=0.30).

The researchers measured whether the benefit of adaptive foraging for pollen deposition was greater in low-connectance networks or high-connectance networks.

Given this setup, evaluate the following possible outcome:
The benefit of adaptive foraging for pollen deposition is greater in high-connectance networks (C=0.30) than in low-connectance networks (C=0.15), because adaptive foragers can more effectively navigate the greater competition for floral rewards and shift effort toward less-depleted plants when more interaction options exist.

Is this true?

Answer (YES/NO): NO